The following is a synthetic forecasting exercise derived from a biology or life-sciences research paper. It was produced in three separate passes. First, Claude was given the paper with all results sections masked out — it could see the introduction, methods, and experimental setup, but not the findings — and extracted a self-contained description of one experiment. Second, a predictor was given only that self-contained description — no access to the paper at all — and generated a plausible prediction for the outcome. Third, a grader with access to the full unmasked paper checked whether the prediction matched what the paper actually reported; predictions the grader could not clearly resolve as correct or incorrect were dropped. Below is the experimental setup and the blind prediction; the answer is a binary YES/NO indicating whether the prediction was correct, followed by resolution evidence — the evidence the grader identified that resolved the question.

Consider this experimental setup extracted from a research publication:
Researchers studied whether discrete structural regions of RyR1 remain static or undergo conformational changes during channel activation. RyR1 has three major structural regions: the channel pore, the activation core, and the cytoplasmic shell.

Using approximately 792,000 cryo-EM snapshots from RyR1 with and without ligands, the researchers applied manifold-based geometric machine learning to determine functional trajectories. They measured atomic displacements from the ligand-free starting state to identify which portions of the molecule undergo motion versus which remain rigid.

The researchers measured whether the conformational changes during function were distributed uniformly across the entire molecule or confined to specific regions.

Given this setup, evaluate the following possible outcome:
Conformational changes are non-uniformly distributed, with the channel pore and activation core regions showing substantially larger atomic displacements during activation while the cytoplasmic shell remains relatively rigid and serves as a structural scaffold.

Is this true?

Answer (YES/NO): NO